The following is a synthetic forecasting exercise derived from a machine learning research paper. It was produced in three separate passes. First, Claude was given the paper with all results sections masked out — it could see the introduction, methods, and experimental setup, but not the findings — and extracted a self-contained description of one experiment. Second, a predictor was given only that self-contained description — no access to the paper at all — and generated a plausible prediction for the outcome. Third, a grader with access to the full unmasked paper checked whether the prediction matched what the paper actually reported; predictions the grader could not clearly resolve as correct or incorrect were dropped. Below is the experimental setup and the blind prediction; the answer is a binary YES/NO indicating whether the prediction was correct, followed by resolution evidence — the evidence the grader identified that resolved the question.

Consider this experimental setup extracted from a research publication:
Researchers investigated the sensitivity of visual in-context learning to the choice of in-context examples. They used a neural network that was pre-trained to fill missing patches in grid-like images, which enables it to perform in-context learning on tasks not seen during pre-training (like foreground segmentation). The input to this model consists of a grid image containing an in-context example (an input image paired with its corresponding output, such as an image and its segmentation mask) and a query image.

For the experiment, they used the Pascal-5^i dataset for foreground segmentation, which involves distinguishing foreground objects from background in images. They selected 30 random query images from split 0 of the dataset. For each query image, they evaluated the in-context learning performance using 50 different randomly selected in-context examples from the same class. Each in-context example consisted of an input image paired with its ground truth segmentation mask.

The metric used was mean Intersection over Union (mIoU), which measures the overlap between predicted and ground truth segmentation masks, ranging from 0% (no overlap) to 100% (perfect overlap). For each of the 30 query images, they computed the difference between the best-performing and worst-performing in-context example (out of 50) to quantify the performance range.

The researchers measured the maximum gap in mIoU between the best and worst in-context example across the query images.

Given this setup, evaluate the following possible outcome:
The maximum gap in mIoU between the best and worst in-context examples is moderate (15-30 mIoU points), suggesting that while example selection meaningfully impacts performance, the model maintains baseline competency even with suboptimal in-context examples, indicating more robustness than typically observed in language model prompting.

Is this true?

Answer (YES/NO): NO